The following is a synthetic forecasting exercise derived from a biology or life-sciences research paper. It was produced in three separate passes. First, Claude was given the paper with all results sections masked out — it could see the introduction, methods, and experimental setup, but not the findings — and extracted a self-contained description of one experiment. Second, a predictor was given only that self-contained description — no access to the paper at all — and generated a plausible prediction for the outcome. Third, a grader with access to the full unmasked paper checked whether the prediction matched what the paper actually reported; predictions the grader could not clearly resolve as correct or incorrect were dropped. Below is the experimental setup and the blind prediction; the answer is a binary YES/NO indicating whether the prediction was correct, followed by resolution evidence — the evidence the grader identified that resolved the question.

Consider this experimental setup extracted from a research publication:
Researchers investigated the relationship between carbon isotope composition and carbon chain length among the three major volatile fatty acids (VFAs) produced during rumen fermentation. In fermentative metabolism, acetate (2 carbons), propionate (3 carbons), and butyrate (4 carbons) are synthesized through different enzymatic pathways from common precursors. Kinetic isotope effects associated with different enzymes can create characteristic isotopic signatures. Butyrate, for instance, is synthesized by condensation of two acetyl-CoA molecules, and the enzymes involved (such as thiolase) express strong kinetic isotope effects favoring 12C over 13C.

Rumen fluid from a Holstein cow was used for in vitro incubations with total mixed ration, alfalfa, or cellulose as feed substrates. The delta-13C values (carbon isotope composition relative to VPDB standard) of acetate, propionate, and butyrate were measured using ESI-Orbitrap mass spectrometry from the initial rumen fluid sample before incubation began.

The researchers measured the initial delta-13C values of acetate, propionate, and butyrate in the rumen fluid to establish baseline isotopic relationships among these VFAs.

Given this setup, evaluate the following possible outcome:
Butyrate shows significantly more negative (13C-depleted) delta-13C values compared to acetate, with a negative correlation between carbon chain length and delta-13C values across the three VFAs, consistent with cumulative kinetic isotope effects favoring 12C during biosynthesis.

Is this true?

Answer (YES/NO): YES